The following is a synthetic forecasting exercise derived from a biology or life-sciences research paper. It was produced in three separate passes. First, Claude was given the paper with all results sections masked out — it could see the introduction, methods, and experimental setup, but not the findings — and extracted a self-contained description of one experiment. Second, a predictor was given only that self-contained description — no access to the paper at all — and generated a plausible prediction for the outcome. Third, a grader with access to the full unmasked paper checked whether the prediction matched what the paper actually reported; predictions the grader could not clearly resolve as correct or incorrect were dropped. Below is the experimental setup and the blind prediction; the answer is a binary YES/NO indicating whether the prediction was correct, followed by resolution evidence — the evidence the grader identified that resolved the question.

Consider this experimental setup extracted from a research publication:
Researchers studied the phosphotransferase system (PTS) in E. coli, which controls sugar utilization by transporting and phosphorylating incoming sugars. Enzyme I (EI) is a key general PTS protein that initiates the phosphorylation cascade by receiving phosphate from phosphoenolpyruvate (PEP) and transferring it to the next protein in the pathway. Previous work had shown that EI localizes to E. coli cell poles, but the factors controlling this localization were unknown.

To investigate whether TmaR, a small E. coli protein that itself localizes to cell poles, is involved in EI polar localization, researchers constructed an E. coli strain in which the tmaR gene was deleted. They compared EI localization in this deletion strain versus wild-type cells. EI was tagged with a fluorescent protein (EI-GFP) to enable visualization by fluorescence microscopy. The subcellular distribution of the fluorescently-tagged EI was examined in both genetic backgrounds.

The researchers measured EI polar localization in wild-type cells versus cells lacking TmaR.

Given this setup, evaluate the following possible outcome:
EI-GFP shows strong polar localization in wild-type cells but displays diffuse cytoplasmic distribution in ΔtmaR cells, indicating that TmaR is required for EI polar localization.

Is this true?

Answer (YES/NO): YES